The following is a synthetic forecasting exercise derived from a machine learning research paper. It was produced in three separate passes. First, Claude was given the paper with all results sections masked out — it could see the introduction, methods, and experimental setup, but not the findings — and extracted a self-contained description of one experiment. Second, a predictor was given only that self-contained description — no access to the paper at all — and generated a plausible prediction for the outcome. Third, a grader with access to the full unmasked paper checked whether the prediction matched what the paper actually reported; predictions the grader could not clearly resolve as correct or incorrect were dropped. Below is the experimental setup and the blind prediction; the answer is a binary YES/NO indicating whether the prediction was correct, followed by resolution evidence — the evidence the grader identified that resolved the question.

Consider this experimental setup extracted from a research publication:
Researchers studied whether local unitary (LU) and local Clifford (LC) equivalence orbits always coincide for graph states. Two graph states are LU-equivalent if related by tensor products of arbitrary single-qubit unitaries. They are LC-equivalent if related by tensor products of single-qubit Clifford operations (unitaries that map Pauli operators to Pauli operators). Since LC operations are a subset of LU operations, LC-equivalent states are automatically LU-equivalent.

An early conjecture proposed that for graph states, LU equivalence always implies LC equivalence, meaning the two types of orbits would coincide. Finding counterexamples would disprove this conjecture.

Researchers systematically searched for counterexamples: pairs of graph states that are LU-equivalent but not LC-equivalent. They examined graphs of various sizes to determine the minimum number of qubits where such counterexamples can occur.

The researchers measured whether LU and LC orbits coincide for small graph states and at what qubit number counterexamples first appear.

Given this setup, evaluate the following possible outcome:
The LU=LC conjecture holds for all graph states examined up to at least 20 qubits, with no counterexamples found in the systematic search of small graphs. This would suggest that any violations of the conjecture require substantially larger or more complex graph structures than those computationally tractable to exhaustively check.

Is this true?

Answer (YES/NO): NO